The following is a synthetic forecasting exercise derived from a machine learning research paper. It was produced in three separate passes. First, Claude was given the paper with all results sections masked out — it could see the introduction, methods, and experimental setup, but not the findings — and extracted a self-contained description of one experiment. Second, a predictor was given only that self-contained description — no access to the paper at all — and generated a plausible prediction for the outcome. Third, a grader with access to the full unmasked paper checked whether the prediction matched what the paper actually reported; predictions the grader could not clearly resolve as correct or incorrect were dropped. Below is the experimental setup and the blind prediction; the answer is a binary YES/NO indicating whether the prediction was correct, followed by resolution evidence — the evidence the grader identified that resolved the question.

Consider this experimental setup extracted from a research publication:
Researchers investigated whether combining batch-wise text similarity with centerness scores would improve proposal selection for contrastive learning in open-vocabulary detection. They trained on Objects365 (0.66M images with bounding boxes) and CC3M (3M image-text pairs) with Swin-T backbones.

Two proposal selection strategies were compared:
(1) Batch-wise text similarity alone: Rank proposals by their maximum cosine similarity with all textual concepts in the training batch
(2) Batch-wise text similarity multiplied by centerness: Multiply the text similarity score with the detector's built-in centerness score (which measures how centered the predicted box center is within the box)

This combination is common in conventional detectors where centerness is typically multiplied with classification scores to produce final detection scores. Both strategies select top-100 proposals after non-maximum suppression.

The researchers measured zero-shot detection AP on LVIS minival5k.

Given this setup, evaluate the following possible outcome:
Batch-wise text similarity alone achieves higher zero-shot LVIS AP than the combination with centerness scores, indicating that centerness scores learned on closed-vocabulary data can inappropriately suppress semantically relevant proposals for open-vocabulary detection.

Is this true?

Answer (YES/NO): YES